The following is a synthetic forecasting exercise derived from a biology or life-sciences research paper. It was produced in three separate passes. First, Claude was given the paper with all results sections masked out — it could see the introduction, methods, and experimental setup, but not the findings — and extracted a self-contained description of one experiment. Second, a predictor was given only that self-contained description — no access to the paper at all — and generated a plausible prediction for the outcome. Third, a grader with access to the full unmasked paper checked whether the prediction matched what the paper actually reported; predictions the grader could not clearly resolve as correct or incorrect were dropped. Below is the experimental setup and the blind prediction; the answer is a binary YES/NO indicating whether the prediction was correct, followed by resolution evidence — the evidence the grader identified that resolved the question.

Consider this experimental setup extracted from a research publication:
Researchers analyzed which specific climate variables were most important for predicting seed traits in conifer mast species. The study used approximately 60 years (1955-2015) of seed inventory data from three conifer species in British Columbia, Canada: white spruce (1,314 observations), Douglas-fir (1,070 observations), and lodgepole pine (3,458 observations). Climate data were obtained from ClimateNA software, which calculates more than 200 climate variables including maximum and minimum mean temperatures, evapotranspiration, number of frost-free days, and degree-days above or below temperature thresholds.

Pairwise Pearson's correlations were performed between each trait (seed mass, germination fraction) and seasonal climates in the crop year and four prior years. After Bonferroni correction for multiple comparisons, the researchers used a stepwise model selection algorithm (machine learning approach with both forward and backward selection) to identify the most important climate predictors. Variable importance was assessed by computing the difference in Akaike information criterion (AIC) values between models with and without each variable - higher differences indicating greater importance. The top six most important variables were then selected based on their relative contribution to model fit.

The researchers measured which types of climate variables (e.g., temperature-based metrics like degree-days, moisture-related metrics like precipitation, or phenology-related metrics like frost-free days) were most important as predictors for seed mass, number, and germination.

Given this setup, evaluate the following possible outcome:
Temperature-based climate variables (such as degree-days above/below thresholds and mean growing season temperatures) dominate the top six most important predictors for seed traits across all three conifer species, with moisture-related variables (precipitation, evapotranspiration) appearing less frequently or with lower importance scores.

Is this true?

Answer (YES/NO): NO